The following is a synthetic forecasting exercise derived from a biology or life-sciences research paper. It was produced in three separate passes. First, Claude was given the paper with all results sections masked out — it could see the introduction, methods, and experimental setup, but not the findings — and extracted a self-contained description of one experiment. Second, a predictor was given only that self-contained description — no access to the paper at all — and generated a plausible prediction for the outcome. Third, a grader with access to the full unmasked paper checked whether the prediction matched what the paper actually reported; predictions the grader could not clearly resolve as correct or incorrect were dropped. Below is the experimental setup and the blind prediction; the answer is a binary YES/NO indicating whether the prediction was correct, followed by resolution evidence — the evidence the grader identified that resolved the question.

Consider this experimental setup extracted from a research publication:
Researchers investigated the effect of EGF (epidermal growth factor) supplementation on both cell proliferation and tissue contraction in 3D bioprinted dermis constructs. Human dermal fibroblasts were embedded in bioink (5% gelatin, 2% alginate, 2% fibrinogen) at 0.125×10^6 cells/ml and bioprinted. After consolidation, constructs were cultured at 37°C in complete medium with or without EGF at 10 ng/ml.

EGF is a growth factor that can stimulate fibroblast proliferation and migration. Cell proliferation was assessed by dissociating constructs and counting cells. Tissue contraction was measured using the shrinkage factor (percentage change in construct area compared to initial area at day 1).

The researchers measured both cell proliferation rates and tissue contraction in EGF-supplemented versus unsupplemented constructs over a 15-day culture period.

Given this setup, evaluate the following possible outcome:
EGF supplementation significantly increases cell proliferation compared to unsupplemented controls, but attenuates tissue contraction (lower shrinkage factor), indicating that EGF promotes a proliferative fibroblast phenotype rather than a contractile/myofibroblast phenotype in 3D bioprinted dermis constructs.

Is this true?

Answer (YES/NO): NO